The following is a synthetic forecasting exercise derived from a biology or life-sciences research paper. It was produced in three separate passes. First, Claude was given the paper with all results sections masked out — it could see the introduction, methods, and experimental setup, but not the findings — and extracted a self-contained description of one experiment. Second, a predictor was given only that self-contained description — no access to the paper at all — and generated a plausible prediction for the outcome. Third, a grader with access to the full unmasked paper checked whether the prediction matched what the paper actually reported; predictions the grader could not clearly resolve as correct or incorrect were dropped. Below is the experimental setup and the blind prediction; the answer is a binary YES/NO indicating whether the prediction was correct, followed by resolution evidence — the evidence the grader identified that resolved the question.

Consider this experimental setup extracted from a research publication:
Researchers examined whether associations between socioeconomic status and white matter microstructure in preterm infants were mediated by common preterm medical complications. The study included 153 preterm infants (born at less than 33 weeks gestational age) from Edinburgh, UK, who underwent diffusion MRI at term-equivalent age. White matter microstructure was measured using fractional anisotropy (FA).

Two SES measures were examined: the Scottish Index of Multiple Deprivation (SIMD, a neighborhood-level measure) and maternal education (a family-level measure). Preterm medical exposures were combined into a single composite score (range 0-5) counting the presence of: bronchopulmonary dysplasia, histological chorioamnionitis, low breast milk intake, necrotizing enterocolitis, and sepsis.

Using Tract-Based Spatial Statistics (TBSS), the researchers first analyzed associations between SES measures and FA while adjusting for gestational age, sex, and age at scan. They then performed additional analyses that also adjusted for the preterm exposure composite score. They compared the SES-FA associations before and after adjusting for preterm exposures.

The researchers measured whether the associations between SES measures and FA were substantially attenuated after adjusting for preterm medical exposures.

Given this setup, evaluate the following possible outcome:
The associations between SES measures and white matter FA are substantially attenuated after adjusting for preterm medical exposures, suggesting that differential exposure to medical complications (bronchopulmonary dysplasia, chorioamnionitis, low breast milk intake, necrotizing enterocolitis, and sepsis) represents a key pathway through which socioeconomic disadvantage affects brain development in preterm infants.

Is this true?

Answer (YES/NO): NO